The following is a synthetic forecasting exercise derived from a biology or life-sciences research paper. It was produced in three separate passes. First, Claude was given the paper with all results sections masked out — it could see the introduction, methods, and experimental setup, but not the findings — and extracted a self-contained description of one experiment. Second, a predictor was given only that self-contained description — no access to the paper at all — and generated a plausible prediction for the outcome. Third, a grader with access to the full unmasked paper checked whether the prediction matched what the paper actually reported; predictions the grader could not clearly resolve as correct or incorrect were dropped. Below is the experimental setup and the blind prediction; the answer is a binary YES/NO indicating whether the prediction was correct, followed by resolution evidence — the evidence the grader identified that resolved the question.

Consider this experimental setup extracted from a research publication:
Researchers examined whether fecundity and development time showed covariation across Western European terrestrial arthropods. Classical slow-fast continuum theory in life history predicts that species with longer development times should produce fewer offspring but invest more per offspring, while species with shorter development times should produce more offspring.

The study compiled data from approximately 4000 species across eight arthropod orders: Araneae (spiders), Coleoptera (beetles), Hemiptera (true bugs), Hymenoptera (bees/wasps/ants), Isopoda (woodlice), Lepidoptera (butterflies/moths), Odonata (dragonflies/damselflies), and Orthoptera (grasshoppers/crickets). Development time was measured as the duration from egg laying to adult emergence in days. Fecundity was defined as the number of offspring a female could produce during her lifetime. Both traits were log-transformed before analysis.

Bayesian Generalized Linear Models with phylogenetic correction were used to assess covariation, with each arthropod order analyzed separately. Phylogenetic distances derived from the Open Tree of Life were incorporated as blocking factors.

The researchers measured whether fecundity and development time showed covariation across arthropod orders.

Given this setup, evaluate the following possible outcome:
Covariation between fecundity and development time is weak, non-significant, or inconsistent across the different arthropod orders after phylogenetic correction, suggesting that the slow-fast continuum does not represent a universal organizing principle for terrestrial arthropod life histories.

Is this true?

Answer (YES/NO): YES